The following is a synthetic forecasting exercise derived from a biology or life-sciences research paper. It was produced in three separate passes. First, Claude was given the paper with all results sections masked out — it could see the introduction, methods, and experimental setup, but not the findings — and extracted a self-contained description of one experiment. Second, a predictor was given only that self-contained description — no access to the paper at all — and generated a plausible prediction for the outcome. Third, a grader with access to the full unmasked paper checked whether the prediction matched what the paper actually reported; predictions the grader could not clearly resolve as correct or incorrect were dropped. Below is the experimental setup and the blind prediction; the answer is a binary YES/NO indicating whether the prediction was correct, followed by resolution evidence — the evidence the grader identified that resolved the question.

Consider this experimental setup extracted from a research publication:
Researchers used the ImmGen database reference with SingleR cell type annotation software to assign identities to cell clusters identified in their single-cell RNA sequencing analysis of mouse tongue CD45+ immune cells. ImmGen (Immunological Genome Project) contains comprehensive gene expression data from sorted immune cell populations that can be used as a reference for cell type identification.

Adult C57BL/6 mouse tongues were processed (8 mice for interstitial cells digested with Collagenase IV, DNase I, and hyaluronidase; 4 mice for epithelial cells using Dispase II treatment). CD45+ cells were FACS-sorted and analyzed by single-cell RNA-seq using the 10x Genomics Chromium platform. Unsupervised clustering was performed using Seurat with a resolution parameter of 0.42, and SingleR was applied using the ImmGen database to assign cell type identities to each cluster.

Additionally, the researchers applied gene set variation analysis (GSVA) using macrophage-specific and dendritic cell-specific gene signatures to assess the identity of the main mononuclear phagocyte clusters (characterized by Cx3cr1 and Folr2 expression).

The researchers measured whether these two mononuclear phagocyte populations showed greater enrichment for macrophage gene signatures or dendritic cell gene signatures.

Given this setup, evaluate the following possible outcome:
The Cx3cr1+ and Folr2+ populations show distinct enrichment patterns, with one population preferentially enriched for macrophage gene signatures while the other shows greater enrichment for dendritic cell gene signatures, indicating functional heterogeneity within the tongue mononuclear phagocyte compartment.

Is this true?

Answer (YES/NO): NO